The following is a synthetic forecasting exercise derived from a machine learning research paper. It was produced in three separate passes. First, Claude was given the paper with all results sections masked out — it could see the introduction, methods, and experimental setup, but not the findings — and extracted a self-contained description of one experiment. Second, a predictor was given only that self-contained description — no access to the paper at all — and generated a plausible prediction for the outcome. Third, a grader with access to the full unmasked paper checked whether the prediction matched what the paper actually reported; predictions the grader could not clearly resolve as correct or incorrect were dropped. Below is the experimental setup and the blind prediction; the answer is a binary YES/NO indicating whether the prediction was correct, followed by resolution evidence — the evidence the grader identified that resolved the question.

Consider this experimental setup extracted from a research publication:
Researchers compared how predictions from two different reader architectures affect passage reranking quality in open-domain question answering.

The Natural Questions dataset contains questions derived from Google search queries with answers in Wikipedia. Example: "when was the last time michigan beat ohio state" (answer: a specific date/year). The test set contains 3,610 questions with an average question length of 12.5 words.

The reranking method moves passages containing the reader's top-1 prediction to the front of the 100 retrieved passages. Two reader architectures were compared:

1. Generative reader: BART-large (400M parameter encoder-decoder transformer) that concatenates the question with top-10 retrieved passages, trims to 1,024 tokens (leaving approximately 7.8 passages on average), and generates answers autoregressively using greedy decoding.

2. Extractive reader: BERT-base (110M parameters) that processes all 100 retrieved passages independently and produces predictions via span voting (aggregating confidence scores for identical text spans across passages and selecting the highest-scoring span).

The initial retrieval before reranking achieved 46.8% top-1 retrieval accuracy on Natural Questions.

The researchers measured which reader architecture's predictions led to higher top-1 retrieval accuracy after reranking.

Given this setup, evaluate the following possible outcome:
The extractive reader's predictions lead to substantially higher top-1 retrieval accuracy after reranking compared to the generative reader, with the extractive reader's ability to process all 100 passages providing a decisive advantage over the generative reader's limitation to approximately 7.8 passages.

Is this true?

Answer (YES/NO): NO